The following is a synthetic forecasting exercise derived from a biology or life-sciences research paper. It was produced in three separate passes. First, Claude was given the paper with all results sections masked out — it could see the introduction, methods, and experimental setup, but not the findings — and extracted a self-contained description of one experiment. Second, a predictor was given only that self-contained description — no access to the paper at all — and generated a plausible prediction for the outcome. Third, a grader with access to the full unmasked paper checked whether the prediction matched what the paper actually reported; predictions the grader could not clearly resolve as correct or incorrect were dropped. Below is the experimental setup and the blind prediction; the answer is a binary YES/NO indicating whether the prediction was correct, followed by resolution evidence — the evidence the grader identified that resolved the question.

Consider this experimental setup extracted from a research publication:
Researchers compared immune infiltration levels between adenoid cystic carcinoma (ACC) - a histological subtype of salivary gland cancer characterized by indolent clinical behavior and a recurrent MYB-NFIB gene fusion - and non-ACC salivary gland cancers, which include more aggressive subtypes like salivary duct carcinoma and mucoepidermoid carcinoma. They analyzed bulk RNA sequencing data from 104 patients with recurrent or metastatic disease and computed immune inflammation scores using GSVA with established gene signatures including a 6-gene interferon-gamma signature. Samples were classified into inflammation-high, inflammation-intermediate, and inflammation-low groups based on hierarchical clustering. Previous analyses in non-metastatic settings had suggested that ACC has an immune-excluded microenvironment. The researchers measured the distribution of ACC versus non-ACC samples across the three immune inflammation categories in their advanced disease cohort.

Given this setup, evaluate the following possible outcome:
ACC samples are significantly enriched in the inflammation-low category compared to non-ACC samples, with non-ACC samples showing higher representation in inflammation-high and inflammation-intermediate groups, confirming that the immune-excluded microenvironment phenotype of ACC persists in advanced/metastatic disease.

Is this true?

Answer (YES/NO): YES